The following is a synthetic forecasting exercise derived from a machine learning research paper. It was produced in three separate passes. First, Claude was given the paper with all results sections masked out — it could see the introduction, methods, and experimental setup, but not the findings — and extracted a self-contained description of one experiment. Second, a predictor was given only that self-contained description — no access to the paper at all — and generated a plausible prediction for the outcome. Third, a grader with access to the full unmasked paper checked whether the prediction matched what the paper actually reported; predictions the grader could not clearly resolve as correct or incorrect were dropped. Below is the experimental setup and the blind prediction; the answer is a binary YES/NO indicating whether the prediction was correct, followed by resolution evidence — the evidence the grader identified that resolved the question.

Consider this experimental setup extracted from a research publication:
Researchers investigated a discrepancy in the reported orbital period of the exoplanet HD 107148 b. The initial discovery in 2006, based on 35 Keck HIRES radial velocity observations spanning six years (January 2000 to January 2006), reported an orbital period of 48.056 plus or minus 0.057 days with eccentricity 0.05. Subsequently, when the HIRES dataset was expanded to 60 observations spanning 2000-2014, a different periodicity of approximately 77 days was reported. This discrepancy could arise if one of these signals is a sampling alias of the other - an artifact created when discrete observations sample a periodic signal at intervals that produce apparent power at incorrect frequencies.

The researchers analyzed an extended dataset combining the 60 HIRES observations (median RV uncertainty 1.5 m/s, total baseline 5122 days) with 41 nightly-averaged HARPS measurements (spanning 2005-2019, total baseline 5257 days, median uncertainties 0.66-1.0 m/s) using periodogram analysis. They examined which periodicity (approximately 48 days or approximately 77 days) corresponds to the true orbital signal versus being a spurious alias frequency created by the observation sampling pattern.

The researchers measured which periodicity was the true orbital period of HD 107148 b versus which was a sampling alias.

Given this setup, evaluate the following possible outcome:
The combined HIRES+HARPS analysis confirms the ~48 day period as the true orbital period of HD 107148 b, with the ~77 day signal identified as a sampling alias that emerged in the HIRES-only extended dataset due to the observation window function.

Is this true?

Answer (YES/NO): NO